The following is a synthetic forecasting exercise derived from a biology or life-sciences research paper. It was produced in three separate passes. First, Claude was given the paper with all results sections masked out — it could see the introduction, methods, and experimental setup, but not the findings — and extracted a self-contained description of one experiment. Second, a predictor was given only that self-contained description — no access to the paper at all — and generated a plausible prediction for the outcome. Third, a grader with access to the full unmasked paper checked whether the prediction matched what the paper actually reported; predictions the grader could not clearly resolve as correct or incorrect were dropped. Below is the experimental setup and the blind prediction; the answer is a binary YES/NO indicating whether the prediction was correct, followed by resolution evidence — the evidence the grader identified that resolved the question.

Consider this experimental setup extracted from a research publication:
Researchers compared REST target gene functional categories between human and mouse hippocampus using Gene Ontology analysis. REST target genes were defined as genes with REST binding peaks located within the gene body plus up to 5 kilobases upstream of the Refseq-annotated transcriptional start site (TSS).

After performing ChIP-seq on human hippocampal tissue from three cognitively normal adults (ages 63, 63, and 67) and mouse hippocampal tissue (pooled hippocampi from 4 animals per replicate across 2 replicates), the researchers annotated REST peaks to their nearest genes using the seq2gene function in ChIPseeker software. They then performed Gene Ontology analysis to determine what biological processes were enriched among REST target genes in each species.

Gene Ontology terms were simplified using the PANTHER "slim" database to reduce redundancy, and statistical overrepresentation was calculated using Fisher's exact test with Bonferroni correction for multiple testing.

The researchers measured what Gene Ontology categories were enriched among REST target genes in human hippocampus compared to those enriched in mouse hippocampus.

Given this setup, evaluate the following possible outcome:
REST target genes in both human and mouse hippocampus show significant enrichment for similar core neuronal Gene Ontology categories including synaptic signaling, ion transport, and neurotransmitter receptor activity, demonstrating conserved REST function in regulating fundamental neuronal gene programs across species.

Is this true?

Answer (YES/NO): NO